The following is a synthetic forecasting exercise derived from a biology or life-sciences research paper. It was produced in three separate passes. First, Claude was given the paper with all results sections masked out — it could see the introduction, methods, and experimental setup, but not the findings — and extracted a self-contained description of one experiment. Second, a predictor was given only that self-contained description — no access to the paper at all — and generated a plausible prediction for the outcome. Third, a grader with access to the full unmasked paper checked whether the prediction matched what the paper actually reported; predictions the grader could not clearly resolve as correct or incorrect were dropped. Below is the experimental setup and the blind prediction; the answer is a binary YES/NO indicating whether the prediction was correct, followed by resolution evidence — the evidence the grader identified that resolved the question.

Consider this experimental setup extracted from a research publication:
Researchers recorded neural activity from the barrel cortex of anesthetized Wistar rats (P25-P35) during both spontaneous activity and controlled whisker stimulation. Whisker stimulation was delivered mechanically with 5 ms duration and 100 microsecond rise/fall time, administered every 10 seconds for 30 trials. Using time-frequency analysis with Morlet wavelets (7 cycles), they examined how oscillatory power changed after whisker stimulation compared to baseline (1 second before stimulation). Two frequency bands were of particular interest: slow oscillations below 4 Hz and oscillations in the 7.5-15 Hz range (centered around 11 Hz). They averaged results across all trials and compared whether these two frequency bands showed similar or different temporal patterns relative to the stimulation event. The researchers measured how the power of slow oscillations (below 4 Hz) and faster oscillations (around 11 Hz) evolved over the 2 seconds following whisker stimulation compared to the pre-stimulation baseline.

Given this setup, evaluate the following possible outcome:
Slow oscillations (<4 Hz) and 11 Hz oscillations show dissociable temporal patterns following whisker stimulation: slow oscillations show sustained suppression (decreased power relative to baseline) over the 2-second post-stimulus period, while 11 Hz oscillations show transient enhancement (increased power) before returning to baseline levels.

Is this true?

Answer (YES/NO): NO